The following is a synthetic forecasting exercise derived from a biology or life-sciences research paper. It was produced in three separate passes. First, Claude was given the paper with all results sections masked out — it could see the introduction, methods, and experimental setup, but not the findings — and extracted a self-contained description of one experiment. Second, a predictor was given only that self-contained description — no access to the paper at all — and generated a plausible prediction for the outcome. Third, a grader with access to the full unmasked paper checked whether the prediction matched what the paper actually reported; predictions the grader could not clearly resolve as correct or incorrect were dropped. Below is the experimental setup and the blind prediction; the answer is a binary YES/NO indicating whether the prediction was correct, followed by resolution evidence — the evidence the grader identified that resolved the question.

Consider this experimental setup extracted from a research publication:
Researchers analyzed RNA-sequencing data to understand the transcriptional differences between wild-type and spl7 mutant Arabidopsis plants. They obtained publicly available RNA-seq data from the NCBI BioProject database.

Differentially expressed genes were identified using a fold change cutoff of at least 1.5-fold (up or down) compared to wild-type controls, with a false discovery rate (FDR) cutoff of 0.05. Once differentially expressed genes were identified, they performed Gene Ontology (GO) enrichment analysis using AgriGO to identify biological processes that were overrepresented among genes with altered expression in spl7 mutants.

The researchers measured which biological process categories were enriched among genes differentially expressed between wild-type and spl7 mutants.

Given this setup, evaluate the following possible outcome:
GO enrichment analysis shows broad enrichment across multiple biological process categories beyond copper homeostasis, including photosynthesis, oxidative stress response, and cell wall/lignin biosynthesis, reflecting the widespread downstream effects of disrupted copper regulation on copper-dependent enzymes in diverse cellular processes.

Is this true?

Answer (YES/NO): NO